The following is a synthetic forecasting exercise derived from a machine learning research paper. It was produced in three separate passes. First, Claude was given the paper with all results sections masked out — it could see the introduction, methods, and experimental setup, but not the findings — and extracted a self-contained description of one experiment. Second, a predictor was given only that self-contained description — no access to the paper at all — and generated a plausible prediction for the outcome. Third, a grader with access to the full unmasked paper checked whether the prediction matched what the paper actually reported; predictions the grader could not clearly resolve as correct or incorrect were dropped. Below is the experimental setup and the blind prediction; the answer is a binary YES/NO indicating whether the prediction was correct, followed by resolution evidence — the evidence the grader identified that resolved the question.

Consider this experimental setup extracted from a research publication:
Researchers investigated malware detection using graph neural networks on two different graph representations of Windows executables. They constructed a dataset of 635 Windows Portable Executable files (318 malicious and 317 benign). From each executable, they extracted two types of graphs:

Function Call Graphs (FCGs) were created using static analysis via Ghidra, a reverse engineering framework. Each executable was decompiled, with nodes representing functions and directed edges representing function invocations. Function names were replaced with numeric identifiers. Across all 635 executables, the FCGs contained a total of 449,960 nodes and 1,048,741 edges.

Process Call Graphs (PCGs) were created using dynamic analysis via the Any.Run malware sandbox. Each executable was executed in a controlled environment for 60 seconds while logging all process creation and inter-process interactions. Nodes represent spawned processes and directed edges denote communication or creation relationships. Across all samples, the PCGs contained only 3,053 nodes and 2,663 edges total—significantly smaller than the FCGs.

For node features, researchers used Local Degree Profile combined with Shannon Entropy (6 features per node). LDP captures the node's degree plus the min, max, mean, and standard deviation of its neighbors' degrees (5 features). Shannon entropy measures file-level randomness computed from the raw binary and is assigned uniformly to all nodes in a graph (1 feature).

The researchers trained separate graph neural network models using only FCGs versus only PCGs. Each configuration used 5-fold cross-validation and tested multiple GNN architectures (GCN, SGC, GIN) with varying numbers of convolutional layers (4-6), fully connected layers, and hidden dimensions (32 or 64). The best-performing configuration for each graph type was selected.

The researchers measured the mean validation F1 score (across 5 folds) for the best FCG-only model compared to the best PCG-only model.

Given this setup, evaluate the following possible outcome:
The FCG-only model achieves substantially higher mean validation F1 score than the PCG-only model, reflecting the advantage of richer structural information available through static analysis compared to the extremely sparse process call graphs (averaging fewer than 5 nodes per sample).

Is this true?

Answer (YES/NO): NO